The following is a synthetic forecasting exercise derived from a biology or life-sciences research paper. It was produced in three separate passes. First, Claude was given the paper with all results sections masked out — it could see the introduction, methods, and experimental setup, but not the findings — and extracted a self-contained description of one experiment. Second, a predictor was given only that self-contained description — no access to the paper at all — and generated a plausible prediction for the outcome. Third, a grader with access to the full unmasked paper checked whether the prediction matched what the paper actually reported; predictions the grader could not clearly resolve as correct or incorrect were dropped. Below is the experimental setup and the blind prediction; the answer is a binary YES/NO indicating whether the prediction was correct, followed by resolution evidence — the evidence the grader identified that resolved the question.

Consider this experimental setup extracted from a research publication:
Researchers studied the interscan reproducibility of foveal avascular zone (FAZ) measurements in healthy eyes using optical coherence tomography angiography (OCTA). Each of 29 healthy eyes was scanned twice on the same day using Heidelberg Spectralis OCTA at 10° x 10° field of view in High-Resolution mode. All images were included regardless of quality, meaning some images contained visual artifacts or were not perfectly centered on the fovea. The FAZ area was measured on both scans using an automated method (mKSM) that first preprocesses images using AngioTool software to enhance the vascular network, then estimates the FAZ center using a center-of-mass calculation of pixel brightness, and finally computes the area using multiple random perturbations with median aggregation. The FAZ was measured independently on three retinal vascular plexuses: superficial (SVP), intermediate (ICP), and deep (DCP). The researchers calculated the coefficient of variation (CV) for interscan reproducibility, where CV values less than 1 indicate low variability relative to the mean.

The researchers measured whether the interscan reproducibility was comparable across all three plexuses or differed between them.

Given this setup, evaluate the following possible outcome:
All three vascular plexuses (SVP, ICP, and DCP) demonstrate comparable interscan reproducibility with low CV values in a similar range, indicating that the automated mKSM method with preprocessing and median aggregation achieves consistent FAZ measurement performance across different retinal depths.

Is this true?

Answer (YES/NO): NO